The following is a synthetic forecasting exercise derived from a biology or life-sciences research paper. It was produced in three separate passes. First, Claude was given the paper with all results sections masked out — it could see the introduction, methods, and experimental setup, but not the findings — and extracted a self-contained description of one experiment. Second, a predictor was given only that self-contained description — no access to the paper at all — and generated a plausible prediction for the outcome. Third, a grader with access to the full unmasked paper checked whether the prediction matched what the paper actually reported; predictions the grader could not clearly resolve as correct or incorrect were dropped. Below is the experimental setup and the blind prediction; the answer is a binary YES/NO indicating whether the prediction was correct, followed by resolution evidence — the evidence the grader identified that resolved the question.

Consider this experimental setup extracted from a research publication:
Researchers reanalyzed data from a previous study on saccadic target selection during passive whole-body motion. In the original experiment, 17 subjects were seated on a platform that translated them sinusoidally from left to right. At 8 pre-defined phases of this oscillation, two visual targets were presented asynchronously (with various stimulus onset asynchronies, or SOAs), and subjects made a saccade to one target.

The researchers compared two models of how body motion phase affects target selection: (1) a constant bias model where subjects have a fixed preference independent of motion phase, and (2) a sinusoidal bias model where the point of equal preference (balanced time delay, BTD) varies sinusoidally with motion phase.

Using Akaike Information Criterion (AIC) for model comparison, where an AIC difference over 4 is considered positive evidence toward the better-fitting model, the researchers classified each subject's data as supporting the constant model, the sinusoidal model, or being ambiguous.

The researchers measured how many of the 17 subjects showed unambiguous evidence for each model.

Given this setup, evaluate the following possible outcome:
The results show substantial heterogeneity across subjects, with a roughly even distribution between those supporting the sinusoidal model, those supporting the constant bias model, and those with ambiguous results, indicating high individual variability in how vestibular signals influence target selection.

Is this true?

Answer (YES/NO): NO